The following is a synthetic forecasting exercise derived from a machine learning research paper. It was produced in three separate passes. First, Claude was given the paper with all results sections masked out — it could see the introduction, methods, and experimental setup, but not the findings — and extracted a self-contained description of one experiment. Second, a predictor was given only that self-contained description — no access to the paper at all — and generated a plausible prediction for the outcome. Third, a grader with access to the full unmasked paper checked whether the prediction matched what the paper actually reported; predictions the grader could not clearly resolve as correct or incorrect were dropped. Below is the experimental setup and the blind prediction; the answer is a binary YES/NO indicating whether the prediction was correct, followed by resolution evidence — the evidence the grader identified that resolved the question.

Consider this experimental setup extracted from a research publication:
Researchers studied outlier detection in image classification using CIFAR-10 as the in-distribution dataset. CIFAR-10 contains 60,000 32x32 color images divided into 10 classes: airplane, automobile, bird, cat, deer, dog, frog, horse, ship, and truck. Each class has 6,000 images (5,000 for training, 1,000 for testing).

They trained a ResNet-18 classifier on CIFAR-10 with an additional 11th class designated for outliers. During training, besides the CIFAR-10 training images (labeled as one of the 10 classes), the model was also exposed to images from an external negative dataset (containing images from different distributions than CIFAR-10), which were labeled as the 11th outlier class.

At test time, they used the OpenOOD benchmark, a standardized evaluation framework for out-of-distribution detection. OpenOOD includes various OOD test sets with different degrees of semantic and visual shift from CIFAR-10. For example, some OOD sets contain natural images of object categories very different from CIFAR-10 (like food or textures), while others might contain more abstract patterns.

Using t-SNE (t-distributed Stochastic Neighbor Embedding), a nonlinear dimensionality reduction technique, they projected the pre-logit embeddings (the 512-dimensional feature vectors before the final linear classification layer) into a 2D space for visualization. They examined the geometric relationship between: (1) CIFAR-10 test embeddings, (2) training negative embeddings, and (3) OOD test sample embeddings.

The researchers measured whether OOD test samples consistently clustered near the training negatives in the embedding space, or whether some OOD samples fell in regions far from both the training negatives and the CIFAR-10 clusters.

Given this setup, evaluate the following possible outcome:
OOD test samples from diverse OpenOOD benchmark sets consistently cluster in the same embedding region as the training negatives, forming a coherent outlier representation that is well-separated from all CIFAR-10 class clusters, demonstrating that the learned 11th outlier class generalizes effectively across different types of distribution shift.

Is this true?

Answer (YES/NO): NO